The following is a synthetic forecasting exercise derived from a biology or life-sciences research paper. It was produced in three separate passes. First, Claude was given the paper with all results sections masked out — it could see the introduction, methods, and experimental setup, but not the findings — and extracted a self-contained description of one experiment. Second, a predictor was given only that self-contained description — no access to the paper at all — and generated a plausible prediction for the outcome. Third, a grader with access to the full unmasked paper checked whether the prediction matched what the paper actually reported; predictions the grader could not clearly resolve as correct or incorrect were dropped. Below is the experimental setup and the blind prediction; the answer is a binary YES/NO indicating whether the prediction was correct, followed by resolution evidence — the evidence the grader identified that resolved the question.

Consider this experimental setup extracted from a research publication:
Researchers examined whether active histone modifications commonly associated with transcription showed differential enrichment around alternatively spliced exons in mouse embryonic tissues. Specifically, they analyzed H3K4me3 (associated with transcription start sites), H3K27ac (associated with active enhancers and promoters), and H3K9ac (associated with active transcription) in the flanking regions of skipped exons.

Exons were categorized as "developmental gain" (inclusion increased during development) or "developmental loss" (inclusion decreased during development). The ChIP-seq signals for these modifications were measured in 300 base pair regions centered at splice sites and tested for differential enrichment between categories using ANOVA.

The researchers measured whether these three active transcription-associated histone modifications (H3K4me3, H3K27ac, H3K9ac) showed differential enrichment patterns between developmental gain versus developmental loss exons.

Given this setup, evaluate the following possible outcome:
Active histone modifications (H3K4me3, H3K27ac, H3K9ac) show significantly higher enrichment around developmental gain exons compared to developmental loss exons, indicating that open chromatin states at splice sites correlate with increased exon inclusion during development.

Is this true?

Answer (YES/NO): NO